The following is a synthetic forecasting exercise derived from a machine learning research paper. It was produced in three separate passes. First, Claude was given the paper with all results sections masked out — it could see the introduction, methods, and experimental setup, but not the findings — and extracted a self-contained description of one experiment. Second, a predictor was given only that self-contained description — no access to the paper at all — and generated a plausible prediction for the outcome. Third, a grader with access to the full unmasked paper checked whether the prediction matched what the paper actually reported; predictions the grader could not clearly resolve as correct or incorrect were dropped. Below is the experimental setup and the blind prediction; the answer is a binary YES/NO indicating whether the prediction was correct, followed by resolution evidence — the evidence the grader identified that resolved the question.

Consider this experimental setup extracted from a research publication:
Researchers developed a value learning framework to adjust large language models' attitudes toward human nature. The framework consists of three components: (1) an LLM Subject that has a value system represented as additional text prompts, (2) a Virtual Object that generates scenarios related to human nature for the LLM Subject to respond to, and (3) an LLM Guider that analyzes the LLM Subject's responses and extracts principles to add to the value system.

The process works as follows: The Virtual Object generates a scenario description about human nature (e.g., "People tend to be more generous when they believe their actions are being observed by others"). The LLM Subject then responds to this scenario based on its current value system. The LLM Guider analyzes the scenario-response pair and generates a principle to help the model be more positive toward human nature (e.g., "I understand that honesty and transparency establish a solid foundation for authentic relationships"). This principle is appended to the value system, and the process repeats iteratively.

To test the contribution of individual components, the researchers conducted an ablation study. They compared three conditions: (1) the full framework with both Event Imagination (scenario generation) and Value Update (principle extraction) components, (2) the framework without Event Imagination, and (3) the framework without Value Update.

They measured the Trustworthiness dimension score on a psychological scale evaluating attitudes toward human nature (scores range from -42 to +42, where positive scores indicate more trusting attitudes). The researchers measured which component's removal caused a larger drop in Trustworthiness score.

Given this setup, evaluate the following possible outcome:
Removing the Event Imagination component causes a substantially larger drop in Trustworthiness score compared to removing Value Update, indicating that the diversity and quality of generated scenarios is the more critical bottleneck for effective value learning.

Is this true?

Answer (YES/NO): NO